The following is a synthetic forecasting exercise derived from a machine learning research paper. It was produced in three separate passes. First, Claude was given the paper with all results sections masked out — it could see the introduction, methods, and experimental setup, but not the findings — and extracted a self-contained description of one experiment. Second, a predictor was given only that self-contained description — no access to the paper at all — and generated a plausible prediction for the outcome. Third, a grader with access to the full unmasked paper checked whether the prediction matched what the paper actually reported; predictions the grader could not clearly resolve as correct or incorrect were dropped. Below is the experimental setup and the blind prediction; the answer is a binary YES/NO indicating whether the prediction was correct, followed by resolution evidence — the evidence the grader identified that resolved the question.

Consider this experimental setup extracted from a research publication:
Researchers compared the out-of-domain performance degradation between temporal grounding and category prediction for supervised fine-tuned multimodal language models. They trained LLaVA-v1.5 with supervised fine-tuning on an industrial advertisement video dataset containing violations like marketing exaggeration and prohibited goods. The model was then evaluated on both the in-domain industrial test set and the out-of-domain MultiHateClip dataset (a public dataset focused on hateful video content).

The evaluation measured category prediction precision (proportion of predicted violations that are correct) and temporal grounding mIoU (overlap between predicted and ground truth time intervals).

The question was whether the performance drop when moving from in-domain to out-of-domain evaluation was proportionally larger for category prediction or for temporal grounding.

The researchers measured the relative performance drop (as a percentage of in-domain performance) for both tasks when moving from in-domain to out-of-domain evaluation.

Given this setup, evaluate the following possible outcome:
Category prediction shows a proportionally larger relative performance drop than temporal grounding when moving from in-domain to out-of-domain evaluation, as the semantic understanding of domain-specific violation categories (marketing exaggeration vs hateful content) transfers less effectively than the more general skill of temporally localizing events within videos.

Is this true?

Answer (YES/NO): YES